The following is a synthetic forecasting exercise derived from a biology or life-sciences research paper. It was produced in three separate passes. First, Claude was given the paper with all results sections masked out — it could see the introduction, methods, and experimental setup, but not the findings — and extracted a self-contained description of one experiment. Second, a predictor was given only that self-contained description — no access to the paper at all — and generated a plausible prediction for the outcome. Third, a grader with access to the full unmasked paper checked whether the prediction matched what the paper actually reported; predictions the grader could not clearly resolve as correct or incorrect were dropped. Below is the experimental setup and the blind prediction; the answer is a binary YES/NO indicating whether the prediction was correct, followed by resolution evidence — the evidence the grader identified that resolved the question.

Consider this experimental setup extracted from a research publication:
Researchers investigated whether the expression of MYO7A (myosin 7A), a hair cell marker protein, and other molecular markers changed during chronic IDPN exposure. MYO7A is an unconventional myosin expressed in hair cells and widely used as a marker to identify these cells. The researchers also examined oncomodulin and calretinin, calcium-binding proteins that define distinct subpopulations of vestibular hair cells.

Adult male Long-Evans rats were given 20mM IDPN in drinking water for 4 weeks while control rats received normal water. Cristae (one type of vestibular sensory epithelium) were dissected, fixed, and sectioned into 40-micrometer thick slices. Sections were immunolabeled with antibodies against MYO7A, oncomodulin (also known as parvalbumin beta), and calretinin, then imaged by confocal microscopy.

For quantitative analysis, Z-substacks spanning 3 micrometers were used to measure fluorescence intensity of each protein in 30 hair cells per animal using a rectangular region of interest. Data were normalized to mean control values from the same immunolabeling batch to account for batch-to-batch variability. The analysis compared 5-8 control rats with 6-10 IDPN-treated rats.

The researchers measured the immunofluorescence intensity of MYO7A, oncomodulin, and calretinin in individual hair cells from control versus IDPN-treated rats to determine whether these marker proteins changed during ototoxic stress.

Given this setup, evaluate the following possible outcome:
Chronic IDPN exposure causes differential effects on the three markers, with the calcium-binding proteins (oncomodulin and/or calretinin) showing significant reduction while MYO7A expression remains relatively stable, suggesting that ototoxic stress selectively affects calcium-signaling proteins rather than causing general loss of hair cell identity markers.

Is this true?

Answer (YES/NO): YES